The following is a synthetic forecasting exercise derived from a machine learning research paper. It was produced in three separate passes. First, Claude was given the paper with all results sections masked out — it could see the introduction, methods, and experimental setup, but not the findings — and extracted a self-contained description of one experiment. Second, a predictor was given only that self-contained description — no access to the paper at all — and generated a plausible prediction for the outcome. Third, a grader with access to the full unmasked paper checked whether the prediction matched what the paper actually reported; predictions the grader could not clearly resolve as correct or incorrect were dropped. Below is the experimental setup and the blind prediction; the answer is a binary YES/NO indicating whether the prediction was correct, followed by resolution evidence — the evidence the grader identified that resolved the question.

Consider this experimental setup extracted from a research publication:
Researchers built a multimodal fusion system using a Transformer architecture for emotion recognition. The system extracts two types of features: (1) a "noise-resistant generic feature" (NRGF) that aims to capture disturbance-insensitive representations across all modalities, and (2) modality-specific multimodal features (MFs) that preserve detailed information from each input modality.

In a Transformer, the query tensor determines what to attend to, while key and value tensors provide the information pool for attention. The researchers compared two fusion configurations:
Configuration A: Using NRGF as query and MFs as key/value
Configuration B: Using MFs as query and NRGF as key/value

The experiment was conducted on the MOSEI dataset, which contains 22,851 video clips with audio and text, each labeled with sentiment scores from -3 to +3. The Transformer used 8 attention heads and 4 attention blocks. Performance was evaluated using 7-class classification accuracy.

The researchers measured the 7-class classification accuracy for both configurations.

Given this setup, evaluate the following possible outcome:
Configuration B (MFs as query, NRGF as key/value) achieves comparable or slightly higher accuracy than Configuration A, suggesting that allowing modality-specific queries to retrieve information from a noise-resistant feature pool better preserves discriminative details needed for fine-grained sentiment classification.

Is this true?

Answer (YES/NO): NO